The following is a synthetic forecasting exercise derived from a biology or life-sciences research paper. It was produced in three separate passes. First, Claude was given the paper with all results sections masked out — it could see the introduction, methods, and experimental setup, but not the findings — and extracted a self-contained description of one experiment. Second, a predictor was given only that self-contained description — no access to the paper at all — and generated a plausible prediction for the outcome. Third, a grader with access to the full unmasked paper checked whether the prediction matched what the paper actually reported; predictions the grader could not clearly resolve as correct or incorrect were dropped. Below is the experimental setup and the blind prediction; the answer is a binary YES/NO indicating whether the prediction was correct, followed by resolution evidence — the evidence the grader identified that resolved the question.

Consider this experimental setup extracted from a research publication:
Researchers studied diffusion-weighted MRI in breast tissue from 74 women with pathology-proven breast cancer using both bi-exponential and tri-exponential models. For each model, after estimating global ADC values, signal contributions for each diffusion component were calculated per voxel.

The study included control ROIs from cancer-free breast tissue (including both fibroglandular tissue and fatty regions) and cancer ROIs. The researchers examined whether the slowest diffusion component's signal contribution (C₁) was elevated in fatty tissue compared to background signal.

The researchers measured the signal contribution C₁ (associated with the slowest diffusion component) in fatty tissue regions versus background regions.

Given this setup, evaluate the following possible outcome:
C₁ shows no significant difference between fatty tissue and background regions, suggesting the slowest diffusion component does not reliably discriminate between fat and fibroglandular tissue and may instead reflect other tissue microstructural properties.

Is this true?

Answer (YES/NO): NO